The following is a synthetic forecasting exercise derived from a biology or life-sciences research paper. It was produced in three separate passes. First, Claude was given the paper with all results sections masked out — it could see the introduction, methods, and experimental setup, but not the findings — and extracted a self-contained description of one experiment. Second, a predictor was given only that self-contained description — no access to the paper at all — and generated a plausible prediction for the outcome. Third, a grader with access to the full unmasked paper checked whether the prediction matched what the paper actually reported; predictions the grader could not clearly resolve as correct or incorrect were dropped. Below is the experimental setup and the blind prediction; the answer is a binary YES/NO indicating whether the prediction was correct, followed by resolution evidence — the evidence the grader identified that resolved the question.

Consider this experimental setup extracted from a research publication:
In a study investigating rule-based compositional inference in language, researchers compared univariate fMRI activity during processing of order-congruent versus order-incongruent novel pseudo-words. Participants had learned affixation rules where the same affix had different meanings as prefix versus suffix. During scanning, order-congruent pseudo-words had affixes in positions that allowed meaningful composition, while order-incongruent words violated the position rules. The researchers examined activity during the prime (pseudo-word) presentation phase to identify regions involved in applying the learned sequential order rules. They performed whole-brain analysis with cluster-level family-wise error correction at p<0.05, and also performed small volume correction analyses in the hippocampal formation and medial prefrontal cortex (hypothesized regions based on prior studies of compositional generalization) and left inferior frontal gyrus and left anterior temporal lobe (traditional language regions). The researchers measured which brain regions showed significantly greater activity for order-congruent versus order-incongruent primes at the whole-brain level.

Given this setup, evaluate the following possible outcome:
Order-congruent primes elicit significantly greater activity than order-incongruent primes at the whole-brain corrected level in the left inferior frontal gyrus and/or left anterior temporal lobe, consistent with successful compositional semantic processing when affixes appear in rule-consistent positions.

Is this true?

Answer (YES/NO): NO